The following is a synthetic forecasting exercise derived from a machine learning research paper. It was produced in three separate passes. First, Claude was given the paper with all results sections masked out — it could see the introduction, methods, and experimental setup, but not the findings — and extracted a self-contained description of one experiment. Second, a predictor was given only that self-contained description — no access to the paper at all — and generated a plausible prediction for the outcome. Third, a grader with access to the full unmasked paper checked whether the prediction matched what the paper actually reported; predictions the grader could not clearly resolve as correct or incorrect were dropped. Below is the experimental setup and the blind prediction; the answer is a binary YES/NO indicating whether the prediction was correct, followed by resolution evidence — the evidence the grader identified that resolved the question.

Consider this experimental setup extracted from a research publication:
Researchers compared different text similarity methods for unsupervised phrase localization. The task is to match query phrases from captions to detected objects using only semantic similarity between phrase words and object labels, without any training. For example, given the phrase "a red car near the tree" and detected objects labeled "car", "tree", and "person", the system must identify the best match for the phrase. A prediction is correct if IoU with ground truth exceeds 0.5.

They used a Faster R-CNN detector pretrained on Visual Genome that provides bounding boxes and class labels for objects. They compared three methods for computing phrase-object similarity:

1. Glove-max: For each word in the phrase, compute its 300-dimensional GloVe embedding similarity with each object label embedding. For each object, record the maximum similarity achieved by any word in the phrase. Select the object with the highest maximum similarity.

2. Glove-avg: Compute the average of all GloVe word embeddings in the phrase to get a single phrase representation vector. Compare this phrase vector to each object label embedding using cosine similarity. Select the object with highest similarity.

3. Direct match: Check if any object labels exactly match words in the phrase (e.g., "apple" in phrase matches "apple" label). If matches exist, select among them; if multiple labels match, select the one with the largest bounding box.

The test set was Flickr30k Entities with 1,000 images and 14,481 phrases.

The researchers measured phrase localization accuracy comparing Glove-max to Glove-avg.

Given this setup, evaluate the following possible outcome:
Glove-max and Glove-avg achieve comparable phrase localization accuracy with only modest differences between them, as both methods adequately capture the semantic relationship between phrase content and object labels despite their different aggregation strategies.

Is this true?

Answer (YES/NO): NO